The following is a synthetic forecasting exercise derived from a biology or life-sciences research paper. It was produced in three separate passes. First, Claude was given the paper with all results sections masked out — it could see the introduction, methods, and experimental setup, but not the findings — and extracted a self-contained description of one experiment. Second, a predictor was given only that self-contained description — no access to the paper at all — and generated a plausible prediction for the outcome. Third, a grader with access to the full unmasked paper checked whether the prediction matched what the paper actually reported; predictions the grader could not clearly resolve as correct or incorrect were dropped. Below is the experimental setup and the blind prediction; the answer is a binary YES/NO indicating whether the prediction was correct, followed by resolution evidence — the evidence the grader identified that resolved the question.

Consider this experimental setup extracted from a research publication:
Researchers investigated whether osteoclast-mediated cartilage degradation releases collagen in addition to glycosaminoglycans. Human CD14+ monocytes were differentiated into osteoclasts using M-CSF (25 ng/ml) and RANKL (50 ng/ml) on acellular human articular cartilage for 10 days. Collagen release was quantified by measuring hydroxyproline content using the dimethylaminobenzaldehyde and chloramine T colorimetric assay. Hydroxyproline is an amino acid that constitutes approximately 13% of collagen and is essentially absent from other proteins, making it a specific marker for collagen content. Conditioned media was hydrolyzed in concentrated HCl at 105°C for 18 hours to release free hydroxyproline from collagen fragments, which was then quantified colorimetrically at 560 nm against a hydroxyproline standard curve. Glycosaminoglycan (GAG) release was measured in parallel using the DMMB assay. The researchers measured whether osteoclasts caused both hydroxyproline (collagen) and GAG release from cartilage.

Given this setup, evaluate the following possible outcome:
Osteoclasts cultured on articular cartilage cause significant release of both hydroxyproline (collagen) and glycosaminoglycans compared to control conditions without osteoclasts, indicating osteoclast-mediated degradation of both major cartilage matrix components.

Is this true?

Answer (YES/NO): NO